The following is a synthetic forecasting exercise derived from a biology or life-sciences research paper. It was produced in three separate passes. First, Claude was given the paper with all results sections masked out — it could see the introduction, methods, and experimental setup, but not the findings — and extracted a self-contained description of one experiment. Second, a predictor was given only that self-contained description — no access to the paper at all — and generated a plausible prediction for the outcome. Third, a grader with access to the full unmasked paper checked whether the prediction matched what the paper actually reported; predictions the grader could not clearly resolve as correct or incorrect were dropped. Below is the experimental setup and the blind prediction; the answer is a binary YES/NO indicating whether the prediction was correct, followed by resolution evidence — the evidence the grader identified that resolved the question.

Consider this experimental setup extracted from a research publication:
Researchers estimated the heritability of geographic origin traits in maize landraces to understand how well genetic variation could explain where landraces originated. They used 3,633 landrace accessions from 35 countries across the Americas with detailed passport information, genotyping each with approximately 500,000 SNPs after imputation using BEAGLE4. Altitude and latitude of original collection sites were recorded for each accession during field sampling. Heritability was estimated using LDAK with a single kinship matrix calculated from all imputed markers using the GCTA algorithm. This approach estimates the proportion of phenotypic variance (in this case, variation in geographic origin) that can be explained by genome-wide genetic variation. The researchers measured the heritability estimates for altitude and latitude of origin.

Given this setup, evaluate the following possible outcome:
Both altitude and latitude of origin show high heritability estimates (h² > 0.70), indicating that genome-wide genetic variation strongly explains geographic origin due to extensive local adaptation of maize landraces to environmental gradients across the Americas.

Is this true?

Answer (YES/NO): YES